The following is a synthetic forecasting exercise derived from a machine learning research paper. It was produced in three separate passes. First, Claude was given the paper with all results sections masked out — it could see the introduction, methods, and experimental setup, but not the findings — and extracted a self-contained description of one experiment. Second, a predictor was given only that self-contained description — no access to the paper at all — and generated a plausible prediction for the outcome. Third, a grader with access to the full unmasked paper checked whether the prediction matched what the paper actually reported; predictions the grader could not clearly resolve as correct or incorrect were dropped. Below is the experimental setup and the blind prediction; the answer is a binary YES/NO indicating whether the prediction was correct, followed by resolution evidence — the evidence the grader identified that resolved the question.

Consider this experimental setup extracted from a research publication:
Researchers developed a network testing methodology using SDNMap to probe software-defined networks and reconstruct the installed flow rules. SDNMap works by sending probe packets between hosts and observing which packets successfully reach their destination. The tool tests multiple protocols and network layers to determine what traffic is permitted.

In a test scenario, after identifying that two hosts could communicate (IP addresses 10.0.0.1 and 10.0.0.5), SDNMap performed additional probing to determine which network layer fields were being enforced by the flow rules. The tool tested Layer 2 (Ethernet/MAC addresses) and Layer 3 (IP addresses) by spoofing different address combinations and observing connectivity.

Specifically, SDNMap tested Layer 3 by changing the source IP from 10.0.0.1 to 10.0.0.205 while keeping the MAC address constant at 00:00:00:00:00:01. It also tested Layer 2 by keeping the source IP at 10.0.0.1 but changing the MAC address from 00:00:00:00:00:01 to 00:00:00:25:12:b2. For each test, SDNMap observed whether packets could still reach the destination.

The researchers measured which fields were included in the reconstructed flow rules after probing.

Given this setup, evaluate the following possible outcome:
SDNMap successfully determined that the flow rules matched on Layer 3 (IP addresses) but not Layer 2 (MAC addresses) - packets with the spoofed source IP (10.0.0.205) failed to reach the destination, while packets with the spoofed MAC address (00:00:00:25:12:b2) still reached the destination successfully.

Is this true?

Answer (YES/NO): NO